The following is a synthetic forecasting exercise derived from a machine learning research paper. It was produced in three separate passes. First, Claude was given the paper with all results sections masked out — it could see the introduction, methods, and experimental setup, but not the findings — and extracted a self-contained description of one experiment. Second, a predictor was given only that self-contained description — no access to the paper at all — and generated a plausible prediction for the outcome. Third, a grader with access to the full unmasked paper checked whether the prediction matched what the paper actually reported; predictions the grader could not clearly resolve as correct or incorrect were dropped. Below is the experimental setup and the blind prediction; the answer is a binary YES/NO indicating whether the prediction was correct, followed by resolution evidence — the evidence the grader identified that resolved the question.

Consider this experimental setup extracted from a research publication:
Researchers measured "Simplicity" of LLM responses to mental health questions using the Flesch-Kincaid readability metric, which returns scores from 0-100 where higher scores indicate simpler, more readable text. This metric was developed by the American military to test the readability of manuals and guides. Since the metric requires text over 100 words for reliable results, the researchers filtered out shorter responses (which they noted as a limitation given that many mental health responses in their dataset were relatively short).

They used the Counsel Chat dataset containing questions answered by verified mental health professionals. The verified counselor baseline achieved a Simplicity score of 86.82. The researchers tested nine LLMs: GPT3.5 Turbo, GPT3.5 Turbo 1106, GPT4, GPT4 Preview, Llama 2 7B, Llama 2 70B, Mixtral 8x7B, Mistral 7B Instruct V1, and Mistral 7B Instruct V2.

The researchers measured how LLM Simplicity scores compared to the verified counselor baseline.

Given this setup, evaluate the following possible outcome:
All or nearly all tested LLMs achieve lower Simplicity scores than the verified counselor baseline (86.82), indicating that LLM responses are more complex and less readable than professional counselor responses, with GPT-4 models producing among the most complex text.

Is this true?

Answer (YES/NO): NO